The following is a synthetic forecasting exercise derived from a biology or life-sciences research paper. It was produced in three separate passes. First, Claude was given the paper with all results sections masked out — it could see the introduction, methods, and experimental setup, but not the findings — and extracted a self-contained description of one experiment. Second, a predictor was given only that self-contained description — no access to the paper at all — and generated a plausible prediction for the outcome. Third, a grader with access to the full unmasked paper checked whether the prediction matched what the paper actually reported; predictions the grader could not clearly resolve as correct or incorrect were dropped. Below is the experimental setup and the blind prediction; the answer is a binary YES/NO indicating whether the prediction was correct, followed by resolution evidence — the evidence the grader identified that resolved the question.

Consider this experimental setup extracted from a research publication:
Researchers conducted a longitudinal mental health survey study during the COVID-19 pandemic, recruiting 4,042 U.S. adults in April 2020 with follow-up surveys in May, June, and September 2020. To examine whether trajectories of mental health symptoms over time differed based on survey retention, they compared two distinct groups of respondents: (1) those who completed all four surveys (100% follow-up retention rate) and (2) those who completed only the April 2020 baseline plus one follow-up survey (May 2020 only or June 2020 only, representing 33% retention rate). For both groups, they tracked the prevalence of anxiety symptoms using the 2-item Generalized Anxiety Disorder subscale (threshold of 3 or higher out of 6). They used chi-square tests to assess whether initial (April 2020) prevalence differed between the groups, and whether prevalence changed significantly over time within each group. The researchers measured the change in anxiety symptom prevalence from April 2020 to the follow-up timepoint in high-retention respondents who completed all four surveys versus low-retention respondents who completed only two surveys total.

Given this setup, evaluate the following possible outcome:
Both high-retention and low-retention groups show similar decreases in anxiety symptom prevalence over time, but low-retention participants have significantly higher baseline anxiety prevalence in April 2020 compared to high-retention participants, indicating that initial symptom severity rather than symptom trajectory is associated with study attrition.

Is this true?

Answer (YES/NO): NO